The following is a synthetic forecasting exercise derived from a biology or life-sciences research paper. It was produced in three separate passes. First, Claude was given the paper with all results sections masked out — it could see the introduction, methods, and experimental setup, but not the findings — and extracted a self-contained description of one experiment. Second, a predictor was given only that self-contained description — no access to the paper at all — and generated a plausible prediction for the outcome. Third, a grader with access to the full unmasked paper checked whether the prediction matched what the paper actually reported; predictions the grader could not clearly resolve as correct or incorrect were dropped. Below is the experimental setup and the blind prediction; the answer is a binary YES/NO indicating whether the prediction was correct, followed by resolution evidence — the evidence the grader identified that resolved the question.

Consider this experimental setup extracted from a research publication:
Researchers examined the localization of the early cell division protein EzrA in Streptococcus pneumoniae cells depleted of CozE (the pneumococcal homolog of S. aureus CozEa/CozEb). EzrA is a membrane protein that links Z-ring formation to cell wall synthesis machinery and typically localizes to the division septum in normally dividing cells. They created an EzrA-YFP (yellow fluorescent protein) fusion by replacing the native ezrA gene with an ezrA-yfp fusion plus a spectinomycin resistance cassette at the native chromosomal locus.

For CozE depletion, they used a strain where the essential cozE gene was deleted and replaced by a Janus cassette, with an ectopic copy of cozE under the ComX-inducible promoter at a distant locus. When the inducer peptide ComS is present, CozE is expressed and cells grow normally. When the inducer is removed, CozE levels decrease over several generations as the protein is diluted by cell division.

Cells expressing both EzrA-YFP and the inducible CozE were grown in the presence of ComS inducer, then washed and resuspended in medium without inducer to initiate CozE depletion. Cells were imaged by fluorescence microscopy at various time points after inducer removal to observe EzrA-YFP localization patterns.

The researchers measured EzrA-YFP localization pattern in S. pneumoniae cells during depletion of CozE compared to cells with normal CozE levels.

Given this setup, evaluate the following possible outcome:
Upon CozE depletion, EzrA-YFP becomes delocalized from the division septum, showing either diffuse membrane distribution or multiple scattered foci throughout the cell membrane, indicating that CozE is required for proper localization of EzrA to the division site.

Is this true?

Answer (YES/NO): YES